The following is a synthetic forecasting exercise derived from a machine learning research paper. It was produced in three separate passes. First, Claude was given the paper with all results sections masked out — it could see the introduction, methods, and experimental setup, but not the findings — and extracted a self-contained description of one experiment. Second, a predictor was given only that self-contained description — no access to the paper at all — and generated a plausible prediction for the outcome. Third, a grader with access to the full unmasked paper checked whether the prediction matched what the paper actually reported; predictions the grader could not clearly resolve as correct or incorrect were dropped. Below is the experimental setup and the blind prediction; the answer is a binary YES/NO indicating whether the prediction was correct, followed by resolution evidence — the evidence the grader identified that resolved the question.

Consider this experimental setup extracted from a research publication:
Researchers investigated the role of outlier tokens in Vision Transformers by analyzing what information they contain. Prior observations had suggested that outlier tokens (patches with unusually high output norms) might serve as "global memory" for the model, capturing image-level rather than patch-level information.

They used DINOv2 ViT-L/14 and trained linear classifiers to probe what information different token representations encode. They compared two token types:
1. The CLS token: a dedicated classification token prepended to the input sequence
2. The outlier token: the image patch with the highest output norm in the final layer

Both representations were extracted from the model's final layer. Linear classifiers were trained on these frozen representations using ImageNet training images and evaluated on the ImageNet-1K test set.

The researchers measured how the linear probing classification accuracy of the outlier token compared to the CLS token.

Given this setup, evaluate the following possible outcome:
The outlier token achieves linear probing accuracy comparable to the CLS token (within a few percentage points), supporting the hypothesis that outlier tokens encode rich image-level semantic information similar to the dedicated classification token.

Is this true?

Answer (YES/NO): YES